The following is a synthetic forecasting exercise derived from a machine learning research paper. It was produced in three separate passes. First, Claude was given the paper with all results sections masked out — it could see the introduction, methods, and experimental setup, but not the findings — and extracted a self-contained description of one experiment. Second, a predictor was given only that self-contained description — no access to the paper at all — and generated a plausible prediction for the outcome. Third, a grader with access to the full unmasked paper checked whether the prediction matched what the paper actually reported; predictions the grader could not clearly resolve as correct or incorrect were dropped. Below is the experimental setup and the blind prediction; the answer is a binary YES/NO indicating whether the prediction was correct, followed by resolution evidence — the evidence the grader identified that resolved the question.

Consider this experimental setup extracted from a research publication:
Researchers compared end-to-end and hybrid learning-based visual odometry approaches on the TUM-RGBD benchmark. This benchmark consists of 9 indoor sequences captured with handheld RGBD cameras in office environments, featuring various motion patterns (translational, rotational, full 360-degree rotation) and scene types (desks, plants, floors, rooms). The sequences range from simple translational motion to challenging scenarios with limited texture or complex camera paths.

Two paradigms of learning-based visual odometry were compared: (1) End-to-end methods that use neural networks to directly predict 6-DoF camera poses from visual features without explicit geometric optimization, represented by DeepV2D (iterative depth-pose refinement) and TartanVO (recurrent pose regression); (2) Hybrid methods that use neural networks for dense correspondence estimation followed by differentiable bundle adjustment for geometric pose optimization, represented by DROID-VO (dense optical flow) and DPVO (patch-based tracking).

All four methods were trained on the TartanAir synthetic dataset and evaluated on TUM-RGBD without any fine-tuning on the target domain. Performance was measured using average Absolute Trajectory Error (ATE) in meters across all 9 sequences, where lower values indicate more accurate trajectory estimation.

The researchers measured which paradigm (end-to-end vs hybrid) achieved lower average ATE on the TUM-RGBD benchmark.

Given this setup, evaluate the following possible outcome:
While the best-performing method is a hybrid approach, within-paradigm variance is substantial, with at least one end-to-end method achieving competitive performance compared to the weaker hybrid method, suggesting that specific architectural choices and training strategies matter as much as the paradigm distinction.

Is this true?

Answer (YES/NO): NO